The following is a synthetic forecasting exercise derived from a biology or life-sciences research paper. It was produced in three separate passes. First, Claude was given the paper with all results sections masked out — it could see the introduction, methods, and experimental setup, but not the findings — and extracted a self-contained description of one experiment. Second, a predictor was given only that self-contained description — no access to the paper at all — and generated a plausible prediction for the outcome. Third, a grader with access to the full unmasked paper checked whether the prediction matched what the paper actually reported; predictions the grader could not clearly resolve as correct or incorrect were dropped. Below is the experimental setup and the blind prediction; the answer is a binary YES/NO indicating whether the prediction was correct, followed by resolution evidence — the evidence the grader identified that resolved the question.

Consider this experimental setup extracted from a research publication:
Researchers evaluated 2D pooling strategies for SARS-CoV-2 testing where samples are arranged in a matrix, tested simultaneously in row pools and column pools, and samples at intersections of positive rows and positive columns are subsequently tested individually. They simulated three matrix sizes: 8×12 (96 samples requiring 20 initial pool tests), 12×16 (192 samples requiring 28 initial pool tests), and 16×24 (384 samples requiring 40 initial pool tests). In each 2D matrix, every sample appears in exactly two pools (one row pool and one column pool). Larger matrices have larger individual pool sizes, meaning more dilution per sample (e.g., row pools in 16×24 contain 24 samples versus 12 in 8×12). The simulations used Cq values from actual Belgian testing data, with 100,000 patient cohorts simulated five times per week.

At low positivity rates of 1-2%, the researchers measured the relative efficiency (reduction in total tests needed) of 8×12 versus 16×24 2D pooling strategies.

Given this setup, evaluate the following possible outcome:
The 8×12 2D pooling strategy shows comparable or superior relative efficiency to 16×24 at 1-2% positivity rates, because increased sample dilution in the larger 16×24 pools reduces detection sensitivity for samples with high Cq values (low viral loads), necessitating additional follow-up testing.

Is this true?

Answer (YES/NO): NO